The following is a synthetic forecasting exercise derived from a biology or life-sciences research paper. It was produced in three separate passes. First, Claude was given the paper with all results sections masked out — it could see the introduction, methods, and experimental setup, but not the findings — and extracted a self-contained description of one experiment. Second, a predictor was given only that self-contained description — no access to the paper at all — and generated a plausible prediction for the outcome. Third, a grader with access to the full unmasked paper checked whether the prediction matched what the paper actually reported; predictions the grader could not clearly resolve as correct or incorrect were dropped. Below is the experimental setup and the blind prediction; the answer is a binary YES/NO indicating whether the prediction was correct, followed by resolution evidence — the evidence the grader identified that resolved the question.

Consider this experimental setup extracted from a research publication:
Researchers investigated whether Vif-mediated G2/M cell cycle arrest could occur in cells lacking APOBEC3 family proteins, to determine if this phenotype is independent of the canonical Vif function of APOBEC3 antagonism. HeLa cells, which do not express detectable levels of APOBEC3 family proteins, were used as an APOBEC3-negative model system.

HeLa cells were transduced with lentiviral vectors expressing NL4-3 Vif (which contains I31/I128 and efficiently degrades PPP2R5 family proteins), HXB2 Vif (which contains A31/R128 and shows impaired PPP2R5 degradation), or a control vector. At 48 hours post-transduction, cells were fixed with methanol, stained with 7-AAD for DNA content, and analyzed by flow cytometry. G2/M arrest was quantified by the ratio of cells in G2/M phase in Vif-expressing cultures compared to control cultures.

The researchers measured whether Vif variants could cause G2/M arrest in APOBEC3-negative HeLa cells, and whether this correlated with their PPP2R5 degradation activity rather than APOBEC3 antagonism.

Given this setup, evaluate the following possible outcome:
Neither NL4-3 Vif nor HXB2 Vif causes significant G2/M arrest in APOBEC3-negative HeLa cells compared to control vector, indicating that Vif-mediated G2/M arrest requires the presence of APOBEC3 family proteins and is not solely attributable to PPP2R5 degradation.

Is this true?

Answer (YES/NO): NO